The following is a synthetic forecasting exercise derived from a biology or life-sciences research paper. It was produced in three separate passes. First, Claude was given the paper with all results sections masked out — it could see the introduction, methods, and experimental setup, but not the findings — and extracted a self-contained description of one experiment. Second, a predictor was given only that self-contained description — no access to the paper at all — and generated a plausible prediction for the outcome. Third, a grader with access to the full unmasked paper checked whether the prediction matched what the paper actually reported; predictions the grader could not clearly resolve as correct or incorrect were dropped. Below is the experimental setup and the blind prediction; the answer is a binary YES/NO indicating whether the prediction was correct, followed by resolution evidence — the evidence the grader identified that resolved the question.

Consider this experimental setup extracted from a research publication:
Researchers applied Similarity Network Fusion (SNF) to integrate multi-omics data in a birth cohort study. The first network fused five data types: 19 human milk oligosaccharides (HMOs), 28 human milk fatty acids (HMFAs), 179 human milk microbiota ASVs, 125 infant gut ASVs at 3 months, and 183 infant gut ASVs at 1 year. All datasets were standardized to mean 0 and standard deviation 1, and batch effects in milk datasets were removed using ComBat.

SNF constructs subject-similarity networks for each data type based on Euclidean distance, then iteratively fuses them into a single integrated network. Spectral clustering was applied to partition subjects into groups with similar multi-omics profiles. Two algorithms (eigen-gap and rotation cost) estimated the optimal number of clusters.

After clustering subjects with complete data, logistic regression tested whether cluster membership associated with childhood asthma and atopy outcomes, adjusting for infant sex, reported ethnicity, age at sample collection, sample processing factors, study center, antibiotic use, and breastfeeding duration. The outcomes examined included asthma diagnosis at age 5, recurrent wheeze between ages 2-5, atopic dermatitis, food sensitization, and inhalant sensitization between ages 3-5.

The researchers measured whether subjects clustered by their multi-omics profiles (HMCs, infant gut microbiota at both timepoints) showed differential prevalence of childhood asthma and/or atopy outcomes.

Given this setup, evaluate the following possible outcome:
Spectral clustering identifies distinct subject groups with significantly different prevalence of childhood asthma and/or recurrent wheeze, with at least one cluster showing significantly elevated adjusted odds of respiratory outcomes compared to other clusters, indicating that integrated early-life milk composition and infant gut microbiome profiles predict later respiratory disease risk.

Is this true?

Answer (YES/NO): NO